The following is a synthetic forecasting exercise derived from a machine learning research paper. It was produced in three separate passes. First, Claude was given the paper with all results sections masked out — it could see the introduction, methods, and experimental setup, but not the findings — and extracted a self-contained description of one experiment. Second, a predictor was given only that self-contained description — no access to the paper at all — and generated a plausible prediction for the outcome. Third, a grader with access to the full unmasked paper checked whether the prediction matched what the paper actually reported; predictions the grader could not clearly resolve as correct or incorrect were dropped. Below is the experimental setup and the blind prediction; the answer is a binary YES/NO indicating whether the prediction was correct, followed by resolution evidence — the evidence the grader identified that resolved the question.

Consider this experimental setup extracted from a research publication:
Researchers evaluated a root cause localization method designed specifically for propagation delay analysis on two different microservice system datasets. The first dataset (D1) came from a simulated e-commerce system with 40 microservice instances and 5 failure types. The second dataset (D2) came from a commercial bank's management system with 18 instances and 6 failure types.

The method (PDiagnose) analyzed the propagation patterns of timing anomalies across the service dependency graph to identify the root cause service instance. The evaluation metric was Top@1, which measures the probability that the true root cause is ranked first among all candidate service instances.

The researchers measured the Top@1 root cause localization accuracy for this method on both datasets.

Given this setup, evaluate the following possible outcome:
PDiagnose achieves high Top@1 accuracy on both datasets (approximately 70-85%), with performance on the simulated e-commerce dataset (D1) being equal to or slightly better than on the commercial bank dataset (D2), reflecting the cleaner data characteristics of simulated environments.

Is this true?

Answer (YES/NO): NO